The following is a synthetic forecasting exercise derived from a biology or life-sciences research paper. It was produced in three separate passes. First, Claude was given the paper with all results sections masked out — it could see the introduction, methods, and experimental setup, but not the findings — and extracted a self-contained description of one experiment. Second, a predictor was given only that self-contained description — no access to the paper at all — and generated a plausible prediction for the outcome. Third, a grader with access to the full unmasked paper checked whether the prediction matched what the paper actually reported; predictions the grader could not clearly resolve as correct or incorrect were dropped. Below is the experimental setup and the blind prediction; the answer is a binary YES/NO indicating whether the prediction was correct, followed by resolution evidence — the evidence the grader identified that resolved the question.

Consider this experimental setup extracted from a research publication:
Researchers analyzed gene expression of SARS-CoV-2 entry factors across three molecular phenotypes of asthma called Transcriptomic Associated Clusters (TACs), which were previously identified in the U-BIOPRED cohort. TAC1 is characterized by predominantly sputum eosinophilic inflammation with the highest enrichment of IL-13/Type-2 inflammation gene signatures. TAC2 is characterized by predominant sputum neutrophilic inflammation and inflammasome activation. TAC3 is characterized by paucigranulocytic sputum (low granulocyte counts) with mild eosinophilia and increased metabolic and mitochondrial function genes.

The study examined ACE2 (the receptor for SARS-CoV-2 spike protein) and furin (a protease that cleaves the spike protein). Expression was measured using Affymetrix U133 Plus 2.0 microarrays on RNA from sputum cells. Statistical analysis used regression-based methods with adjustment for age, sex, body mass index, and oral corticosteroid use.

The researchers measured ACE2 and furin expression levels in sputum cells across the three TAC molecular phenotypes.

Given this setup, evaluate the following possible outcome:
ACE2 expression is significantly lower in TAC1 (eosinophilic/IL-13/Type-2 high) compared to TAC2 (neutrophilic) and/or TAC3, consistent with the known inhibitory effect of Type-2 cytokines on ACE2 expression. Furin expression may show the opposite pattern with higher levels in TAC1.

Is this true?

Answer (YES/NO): NO